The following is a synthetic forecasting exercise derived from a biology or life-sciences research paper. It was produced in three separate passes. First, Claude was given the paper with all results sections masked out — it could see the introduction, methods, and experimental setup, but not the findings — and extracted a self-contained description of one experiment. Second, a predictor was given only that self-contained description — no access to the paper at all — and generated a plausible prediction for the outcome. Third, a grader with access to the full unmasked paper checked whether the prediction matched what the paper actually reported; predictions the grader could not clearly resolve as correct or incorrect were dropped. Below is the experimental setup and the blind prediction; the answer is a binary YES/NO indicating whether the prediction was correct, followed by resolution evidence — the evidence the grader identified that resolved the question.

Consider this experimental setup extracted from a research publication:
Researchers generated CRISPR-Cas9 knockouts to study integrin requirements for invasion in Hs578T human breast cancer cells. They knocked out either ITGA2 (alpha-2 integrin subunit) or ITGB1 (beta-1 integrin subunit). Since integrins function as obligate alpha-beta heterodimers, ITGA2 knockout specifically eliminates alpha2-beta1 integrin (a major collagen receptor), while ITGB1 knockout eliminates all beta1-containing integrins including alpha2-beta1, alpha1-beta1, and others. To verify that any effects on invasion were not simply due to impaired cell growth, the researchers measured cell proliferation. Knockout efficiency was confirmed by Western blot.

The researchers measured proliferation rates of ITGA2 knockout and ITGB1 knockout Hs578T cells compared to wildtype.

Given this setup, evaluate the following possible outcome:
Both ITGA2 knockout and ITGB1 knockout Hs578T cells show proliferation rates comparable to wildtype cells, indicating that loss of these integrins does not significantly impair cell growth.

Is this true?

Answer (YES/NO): YES